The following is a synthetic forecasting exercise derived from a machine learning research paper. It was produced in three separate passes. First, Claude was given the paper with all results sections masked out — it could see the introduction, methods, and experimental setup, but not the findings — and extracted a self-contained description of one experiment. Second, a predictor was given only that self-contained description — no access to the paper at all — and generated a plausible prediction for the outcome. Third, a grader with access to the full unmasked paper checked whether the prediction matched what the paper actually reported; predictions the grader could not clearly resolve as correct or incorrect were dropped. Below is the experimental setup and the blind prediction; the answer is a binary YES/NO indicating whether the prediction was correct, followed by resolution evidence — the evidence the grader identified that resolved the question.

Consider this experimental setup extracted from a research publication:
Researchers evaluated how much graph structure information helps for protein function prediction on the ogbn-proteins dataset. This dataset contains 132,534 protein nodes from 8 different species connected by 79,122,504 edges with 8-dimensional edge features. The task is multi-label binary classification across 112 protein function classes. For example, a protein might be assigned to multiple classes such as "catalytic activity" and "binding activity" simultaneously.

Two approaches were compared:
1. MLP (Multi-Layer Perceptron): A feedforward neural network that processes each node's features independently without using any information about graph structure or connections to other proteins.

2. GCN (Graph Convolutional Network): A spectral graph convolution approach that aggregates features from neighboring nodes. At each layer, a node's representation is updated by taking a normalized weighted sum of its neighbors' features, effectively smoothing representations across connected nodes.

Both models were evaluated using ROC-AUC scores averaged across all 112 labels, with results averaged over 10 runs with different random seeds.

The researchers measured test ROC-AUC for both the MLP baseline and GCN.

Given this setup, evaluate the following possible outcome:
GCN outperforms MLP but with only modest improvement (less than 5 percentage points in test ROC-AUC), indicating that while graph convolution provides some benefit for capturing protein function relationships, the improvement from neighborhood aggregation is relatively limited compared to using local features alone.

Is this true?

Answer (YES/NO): YES